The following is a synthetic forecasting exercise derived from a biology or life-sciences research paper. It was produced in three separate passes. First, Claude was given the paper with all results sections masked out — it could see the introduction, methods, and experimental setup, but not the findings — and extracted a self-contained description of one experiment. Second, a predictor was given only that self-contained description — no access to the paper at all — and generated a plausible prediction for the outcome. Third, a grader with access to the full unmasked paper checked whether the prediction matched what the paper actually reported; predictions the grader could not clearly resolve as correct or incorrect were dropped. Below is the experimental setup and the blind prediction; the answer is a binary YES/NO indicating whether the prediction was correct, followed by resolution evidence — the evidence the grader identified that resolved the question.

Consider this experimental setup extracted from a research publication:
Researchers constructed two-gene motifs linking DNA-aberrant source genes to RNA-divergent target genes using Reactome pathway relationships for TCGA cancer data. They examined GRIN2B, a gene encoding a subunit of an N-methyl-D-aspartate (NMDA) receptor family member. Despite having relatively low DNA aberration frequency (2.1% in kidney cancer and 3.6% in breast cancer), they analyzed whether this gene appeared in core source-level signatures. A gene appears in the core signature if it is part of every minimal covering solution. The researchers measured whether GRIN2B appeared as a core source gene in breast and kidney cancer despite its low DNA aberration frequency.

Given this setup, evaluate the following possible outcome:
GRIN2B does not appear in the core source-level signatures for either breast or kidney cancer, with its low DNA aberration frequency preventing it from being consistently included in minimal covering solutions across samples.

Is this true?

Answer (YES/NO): NO